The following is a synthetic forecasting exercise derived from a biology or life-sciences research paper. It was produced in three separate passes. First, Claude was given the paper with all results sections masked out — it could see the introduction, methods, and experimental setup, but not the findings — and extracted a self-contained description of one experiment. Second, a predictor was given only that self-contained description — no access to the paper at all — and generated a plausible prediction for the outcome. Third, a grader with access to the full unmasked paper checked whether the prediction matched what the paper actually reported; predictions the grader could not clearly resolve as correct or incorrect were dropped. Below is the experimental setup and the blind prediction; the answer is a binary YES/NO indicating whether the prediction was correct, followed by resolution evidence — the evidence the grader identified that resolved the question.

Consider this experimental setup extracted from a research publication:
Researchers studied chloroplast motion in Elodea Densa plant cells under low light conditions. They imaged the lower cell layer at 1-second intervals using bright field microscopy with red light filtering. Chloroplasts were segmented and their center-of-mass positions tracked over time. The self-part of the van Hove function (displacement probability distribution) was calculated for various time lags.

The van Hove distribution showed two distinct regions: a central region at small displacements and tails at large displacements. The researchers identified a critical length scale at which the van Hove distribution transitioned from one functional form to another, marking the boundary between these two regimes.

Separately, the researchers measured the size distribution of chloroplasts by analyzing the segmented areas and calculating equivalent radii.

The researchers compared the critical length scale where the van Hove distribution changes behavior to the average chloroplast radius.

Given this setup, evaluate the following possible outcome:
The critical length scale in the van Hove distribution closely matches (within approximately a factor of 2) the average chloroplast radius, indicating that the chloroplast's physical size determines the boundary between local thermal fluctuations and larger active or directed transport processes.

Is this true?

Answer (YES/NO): YES